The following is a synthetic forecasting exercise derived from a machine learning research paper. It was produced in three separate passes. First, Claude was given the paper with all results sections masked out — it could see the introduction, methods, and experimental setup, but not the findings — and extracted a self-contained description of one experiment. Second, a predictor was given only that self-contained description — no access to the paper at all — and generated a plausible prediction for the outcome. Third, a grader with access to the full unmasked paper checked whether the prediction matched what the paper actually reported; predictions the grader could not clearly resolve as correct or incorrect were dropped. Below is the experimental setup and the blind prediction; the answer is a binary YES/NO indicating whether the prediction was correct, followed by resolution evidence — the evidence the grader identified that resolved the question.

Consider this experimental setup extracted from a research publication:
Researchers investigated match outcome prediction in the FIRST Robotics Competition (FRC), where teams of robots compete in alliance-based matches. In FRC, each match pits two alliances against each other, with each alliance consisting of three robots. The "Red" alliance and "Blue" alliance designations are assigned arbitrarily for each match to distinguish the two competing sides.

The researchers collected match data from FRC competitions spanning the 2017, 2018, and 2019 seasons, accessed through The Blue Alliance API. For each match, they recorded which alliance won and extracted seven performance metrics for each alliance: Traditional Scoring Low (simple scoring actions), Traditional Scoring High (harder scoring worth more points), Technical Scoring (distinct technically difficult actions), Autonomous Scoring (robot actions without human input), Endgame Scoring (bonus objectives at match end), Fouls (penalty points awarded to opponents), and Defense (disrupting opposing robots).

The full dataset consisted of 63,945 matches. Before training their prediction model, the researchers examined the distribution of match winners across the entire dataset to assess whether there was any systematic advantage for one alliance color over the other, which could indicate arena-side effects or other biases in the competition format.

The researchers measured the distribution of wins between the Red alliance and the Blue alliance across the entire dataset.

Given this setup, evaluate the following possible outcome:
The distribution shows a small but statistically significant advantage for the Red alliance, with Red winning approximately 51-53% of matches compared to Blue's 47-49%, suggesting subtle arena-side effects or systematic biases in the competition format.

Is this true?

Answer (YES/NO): NO